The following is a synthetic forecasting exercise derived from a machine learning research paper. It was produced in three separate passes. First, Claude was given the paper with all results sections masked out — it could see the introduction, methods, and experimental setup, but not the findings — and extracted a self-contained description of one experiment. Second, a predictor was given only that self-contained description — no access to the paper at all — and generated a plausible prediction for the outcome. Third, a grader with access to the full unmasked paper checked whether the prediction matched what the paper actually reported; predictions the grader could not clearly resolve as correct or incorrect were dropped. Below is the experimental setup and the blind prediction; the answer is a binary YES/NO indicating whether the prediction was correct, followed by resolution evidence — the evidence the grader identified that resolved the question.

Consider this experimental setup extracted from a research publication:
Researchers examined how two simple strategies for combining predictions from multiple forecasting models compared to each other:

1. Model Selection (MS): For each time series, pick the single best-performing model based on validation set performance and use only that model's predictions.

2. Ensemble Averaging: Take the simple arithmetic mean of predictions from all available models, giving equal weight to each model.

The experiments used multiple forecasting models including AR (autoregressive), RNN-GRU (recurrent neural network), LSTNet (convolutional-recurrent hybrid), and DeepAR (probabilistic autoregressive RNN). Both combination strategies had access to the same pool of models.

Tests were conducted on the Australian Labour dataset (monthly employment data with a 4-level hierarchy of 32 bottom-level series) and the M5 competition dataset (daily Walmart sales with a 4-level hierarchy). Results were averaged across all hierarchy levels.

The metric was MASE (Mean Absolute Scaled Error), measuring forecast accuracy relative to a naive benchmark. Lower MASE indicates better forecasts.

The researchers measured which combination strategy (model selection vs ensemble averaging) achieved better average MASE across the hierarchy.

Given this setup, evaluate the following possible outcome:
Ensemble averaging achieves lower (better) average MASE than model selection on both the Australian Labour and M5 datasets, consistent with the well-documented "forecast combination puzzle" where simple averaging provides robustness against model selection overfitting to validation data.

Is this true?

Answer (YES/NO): NO